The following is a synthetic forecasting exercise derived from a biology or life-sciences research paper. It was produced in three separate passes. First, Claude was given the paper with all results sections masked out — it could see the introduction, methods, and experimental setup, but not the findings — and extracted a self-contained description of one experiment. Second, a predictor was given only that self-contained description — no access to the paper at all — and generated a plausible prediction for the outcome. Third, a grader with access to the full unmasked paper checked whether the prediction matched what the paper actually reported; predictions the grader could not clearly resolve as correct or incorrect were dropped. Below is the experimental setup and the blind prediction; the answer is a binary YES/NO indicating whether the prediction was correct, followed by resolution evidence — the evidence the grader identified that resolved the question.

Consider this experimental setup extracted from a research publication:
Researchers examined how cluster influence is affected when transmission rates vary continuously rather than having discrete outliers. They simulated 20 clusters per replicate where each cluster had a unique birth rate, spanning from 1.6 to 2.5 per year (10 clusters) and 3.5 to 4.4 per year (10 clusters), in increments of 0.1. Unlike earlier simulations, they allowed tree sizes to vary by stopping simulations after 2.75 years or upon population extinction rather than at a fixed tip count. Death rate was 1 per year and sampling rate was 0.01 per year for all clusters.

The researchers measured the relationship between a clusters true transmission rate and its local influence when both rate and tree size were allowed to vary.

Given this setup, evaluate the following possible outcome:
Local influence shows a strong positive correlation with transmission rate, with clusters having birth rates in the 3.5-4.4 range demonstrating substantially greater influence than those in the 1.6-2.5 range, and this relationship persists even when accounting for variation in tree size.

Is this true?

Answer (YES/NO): NO